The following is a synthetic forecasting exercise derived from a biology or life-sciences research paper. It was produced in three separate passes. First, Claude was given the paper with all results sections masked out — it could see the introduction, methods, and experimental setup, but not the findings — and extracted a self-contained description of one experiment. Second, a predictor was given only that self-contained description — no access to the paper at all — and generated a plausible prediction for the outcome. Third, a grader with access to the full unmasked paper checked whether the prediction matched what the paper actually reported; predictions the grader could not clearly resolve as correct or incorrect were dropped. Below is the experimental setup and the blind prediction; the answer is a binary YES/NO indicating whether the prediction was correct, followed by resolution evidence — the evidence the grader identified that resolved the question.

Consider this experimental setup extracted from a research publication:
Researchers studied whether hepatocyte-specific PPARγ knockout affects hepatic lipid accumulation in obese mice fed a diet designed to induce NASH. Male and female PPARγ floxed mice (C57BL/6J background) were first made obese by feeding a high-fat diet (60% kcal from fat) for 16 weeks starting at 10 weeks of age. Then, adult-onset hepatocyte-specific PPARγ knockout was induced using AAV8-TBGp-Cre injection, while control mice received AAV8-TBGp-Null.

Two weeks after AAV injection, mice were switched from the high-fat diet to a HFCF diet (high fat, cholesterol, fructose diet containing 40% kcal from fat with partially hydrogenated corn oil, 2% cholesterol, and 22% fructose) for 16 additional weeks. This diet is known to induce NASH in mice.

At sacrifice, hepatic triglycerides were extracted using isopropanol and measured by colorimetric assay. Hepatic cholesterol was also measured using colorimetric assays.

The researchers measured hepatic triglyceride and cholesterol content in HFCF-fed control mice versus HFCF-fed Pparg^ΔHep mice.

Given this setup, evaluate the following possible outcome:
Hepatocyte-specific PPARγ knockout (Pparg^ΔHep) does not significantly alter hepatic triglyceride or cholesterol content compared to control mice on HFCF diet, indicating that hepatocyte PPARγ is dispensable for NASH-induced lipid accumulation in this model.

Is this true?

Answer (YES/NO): YES